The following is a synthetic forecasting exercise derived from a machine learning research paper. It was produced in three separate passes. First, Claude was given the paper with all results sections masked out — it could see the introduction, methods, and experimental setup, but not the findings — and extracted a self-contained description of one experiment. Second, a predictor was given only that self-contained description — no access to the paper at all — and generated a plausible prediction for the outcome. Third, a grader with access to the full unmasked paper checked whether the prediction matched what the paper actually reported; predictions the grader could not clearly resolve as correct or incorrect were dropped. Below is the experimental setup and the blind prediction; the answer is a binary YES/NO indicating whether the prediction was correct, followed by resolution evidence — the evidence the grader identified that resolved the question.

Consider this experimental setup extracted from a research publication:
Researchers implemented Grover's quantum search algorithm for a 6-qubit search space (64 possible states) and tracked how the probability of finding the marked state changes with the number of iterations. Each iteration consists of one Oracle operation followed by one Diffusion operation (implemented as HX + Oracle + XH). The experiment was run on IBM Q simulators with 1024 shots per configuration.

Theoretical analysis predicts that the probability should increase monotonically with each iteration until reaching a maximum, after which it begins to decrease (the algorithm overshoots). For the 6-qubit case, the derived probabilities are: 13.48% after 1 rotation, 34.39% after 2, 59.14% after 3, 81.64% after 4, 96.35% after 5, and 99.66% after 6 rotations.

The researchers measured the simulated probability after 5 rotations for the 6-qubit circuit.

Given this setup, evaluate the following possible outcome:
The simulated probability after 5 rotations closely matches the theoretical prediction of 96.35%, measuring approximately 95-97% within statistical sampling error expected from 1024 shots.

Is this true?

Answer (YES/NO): NO